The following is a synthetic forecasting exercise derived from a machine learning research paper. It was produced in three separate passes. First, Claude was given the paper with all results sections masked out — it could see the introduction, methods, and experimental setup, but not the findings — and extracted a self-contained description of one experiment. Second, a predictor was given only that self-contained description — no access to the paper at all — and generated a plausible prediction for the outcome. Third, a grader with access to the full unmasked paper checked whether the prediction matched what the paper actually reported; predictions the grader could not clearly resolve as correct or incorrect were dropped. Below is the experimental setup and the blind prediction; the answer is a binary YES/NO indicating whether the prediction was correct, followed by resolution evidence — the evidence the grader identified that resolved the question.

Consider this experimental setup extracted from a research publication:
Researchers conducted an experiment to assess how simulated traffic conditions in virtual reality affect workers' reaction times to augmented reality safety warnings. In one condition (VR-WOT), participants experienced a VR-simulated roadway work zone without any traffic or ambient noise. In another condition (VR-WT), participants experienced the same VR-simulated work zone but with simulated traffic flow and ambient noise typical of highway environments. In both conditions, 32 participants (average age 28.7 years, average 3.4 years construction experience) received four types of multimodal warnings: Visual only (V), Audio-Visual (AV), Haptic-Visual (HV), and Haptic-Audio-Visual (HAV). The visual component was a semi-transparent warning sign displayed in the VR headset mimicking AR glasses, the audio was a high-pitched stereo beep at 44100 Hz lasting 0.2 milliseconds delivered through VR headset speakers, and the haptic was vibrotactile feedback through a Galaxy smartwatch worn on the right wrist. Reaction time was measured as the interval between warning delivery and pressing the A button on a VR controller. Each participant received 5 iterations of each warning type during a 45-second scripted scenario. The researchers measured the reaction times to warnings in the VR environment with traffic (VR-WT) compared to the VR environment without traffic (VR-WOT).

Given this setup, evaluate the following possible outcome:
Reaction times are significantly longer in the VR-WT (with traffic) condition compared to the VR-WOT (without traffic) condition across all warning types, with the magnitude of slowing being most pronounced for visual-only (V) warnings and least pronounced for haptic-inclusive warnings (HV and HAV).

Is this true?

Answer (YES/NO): NO